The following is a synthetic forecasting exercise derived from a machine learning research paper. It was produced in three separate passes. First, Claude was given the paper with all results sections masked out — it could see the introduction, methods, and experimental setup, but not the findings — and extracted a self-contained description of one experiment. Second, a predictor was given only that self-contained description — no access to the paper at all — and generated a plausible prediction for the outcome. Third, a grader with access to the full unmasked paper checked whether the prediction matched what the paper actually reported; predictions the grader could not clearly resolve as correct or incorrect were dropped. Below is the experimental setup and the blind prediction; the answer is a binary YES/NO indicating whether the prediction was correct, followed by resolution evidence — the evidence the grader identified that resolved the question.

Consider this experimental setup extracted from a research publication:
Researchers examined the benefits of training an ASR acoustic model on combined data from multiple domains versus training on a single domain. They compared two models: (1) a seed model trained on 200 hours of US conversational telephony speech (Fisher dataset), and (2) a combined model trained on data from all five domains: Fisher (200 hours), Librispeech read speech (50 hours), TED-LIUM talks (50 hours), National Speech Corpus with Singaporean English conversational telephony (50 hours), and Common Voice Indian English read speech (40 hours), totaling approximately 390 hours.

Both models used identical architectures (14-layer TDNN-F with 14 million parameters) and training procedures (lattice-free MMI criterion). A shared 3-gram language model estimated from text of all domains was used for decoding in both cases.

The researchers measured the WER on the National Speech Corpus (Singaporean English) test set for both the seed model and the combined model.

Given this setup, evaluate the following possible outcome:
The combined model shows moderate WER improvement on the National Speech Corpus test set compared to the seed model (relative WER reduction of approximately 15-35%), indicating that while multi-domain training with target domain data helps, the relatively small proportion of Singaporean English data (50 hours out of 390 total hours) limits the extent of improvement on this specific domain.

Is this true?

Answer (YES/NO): NO